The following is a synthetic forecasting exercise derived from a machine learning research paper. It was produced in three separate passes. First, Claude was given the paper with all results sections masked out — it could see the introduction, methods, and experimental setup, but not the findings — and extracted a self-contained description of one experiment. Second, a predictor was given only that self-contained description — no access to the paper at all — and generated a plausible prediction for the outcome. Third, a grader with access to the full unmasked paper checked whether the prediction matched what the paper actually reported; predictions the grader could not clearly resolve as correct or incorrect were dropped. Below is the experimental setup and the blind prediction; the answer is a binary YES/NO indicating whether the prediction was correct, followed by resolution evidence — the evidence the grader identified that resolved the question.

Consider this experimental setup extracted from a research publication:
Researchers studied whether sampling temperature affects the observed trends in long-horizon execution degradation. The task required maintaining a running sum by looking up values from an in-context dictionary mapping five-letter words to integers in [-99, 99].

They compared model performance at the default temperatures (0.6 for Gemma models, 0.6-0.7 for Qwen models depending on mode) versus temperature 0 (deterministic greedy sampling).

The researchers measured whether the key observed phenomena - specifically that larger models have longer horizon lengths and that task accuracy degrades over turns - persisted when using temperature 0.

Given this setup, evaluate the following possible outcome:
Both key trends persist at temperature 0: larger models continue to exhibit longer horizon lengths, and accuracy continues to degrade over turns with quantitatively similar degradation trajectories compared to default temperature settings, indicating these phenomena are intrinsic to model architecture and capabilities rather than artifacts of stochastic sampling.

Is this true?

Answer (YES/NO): YES